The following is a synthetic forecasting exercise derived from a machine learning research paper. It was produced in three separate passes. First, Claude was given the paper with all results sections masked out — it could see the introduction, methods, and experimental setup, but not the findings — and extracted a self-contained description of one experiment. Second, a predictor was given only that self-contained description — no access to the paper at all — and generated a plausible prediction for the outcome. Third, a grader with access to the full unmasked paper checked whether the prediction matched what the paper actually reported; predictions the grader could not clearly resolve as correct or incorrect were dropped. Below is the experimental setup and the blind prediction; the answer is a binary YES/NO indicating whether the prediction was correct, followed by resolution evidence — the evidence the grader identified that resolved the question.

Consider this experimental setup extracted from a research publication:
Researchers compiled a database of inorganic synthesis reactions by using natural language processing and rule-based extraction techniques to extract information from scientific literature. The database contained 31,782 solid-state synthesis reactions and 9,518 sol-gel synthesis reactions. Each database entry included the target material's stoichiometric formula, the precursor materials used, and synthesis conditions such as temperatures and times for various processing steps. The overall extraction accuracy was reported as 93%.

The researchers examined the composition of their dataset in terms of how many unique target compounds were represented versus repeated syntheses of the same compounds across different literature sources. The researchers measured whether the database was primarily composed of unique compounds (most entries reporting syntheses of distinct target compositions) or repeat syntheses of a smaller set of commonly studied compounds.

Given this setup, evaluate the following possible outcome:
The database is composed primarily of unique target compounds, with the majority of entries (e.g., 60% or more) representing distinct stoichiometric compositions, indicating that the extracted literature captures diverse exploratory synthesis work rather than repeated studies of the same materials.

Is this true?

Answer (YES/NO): YES